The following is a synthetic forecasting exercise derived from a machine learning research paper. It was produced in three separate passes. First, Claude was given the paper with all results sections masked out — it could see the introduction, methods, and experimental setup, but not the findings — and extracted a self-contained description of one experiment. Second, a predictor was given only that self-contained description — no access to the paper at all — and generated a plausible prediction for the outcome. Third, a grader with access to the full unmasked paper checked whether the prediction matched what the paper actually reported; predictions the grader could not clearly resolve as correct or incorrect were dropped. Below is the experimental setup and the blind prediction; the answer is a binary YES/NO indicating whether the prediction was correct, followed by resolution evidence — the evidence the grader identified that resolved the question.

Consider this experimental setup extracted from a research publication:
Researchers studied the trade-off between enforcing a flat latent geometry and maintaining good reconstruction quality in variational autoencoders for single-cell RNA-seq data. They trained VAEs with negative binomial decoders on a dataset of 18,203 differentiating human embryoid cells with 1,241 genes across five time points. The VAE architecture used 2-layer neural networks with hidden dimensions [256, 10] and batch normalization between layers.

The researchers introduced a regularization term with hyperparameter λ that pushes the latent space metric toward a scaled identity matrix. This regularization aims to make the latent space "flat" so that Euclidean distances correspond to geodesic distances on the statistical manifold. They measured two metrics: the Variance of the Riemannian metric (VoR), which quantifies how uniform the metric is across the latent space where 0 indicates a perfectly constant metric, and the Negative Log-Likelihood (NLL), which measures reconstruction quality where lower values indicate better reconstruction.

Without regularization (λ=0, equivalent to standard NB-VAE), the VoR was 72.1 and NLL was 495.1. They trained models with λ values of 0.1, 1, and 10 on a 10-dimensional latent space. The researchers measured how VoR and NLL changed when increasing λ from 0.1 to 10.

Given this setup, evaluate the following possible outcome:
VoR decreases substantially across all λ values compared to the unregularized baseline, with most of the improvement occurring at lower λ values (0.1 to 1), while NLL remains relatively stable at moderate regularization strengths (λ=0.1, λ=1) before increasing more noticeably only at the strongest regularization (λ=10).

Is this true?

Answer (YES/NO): NO